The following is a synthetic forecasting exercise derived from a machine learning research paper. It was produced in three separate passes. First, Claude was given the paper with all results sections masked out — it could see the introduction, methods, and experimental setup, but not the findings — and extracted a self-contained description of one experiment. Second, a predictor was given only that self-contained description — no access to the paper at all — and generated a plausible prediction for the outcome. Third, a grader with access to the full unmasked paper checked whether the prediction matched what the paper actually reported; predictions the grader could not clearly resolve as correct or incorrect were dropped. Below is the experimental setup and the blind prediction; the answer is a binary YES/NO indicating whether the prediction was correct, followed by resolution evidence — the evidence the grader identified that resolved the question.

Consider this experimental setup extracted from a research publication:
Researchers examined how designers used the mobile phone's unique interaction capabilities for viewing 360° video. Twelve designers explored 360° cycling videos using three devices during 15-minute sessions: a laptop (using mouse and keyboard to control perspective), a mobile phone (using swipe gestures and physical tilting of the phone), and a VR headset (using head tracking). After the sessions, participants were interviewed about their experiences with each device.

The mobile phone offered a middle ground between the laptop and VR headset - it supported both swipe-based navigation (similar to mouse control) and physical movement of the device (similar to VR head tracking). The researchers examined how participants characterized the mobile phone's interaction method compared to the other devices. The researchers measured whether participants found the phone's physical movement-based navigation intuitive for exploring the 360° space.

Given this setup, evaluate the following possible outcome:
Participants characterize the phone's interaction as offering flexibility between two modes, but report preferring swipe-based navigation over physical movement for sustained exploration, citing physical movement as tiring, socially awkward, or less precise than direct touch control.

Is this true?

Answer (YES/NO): NO